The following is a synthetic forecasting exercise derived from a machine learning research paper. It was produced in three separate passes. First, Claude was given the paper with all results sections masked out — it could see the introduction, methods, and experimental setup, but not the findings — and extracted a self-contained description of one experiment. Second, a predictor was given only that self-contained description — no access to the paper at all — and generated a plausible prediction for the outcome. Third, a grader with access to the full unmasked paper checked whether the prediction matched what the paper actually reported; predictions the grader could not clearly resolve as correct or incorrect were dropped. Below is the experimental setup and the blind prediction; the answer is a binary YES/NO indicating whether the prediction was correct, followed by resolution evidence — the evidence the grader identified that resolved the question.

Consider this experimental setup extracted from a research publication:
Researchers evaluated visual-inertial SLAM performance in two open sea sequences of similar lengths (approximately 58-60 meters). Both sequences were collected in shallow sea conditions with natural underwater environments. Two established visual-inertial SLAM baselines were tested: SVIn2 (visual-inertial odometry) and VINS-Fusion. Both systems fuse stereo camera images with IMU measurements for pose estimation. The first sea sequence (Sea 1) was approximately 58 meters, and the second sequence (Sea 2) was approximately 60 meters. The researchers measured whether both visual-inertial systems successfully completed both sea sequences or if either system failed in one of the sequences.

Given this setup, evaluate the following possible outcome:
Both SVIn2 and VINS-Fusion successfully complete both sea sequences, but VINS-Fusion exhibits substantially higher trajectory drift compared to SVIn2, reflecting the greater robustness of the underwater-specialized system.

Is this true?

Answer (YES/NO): NO